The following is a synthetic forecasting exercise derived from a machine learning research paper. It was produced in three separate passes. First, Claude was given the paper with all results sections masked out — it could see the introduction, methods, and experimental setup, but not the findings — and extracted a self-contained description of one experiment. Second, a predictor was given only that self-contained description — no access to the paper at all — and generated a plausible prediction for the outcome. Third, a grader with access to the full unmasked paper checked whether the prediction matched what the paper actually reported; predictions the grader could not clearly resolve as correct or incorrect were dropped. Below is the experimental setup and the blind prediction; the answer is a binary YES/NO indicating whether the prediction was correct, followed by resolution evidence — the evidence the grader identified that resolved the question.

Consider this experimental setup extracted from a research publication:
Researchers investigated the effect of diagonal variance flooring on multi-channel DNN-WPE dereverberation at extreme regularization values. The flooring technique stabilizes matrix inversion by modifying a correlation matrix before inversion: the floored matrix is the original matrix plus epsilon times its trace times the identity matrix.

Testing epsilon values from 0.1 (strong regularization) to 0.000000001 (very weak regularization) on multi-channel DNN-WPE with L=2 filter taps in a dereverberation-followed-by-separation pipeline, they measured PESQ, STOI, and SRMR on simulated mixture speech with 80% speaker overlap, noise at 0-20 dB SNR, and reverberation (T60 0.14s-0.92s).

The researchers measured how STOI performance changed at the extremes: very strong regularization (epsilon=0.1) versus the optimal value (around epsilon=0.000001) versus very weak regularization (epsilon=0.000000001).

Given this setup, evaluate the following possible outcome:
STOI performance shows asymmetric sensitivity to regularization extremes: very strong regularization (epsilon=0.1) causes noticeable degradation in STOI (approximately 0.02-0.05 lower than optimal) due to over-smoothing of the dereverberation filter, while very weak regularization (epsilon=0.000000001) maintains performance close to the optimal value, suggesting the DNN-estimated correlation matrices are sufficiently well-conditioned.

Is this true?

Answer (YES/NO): NO